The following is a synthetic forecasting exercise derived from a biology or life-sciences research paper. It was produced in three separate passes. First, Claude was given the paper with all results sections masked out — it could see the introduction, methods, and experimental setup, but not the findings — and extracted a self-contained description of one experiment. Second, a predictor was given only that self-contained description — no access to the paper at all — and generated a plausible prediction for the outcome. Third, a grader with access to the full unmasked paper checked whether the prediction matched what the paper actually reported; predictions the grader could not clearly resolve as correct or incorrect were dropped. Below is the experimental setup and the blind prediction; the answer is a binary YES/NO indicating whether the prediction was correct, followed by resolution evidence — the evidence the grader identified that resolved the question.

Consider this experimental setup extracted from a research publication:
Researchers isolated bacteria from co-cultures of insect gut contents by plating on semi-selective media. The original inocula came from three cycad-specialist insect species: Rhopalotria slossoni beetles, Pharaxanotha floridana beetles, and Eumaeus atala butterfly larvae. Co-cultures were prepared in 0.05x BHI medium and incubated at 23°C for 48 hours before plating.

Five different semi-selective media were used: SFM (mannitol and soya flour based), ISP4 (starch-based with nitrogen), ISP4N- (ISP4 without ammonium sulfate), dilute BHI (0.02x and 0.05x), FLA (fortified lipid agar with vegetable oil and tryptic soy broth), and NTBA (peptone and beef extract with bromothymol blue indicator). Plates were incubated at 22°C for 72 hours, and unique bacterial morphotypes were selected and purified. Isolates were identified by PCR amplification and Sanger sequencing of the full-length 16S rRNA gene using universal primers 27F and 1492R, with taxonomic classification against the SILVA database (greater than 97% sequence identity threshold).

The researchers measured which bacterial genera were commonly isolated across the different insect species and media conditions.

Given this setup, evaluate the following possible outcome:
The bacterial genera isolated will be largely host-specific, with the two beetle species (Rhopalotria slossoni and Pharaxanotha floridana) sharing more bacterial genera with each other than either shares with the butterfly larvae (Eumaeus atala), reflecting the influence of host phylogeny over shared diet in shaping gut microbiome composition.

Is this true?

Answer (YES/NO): NO